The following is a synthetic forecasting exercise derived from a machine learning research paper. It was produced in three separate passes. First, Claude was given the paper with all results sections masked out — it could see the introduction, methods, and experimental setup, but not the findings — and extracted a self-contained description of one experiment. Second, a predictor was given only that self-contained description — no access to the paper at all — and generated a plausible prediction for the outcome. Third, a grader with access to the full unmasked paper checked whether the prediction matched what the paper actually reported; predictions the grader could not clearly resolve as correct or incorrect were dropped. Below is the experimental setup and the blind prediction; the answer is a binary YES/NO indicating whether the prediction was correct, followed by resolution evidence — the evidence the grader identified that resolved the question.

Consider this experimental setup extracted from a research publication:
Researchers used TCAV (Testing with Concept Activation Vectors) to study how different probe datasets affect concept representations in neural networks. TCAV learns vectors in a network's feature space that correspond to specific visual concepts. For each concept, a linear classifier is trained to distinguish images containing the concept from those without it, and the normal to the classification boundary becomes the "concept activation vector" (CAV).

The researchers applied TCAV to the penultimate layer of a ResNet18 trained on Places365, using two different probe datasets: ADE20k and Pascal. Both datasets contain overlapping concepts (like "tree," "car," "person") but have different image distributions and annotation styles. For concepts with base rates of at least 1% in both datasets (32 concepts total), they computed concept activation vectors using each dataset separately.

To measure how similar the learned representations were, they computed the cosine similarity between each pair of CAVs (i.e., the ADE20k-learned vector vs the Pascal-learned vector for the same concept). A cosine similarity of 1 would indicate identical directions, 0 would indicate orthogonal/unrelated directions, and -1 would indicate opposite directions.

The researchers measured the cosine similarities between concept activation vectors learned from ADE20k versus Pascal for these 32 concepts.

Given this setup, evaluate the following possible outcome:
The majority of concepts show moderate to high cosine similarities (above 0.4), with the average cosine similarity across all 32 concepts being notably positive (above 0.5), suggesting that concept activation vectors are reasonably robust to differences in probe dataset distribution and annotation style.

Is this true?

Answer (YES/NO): NO